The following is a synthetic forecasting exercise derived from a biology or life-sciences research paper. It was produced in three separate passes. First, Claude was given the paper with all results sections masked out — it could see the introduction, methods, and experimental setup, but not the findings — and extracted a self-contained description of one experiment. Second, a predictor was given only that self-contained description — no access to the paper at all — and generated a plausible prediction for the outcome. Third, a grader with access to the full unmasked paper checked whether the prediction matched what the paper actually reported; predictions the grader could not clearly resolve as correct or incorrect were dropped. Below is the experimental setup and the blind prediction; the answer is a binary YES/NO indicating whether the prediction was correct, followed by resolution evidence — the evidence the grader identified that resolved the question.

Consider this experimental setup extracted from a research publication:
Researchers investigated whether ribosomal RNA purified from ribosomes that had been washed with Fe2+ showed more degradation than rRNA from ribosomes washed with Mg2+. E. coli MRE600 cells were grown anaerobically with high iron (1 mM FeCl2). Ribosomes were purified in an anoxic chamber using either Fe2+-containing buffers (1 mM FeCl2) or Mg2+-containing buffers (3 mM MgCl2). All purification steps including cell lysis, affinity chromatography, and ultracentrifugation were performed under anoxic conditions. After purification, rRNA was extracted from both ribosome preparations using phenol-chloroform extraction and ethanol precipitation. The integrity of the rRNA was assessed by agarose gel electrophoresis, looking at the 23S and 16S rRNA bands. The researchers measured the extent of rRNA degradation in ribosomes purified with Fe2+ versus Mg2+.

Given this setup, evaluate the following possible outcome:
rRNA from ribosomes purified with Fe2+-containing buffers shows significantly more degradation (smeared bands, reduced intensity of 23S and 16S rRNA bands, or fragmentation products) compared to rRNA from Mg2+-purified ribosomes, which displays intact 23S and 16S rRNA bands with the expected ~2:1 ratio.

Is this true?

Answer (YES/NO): YES